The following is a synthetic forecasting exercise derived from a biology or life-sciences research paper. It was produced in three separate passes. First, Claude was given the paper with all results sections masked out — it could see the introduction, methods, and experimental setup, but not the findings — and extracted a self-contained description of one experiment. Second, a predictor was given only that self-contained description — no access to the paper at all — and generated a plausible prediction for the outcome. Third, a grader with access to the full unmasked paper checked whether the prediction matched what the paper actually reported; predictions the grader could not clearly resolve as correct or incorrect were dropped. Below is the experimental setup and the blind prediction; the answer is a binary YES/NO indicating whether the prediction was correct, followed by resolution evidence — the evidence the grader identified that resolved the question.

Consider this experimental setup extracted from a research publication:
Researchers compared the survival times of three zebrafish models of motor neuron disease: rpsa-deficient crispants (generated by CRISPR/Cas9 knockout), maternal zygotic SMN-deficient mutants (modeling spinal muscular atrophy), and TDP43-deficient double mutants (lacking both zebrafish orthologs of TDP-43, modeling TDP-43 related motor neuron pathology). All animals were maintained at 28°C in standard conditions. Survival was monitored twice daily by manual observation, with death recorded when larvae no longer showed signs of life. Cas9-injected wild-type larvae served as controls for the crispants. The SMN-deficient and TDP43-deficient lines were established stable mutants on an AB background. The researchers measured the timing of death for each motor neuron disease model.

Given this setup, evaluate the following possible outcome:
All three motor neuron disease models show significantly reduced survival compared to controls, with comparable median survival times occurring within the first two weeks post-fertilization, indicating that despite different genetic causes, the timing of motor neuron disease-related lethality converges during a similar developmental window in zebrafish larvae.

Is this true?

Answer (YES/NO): YES